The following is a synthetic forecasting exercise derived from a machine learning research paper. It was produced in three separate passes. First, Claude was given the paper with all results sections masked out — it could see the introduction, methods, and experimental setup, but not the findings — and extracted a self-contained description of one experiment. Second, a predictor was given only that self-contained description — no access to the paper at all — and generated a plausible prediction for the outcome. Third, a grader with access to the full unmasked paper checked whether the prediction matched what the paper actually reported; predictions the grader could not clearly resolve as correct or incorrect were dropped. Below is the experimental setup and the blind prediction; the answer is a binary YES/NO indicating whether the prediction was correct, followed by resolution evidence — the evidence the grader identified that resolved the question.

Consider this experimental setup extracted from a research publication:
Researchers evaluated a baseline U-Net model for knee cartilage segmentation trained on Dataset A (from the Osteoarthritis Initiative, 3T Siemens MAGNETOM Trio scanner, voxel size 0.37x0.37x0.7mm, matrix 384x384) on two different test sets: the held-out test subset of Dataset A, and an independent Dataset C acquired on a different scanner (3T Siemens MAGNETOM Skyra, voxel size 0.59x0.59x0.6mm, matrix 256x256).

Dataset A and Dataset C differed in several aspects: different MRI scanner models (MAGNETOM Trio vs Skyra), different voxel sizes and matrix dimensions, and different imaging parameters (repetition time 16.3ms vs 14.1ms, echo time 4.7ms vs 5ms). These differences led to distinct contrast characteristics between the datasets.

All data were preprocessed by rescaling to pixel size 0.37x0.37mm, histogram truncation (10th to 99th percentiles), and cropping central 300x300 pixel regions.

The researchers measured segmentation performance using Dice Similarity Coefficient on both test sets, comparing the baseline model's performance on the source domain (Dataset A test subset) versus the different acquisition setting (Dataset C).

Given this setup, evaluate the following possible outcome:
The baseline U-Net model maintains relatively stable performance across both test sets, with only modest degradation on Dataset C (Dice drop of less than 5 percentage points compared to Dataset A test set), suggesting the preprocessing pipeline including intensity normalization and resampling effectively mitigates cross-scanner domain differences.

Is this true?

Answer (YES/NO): NO